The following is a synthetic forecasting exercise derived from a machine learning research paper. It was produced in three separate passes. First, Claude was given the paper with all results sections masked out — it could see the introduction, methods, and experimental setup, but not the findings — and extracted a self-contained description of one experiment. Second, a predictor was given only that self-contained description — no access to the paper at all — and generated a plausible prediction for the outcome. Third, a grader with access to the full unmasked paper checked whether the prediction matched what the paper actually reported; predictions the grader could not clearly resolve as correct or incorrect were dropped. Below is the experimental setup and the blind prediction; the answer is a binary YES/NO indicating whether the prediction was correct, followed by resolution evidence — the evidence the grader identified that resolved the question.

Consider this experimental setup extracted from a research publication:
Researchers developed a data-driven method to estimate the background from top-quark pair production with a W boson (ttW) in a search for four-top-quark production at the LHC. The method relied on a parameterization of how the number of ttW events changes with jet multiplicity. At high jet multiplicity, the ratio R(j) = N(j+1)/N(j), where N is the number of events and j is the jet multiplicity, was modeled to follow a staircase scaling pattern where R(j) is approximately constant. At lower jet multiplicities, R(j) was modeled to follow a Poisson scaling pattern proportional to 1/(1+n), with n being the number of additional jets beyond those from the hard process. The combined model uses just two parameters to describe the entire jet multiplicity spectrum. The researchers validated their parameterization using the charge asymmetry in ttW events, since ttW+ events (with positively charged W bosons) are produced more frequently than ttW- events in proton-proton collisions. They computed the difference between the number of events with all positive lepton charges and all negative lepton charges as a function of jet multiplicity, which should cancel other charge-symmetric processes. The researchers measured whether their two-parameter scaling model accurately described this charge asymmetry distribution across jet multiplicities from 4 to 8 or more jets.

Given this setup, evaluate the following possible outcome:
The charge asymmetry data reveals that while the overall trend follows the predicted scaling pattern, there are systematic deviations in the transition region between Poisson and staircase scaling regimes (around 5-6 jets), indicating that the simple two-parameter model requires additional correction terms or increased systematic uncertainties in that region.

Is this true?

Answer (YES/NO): NO